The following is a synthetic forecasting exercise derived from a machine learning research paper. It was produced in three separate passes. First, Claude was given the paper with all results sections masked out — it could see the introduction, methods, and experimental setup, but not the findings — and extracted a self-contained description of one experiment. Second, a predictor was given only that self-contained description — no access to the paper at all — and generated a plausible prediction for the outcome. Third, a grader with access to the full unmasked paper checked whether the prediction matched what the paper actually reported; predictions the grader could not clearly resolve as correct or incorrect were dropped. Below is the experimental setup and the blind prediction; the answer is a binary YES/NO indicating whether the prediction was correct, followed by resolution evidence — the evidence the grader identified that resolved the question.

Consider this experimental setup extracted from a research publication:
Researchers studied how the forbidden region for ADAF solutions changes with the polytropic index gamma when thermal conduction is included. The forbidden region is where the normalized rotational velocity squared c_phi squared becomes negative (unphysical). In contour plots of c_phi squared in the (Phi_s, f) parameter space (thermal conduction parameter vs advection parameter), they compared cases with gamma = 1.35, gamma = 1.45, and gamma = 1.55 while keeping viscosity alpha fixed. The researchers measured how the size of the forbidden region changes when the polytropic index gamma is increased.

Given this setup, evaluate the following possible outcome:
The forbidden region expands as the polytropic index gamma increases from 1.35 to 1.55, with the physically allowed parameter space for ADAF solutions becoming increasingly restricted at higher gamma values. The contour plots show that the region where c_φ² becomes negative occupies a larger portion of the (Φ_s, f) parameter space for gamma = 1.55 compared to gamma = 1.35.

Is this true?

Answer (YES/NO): YES